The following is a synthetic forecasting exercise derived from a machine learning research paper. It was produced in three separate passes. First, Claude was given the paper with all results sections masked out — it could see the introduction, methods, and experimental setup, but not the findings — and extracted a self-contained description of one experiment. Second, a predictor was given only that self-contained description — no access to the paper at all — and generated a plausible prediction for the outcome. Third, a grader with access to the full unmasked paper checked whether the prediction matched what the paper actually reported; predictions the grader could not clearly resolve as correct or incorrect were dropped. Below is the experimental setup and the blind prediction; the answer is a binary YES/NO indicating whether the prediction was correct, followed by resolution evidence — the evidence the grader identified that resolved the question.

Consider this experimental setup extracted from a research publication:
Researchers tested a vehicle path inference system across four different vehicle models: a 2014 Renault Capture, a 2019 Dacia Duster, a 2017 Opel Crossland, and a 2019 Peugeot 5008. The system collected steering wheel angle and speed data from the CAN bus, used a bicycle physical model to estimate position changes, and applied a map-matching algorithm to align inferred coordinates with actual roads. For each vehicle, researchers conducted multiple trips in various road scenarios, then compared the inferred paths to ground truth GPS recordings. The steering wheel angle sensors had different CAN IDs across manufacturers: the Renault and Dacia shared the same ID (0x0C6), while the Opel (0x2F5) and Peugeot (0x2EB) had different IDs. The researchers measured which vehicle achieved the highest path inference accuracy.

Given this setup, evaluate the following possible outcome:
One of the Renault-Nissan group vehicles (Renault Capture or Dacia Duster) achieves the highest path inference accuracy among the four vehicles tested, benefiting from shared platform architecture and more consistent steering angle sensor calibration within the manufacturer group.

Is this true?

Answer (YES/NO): NO